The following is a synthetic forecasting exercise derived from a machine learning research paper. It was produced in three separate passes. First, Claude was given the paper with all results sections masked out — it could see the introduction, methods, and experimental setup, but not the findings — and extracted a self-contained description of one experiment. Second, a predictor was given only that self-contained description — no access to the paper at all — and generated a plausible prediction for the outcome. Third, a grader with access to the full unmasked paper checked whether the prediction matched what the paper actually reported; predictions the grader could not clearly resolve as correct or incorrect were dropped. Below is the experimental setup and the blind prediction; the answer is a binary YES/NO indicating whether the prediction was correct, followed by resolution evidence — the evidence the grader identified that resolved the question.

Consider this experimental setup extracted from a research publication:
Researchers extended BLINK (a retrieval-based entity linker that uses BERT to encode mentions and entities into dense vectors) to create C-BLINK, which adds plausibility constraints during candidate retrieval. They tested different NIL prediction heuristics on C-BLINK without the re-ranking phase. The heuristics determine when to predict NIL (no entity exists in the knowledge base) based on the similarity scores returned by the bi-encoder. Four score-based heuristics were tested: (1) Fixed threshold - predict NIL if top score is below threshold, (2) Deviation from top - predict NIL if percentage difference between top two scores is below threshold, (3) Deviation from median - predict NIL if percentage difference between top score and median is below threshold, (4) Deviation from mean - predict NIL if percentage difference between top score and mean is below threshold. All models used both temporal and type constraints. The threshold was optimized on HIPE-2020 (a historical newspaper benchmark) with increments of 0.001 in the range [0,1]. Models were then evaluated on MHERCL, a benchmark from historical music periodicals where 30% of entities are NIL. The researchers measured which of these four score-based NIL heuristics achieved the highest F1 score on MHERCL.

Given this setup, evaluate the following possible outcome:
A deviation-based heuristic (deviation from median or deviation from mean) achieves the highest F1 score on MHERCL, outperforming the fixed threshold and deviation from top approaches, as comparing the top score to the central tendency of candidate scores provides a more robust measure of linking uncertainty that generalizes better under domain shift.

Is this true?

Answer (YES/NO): YES